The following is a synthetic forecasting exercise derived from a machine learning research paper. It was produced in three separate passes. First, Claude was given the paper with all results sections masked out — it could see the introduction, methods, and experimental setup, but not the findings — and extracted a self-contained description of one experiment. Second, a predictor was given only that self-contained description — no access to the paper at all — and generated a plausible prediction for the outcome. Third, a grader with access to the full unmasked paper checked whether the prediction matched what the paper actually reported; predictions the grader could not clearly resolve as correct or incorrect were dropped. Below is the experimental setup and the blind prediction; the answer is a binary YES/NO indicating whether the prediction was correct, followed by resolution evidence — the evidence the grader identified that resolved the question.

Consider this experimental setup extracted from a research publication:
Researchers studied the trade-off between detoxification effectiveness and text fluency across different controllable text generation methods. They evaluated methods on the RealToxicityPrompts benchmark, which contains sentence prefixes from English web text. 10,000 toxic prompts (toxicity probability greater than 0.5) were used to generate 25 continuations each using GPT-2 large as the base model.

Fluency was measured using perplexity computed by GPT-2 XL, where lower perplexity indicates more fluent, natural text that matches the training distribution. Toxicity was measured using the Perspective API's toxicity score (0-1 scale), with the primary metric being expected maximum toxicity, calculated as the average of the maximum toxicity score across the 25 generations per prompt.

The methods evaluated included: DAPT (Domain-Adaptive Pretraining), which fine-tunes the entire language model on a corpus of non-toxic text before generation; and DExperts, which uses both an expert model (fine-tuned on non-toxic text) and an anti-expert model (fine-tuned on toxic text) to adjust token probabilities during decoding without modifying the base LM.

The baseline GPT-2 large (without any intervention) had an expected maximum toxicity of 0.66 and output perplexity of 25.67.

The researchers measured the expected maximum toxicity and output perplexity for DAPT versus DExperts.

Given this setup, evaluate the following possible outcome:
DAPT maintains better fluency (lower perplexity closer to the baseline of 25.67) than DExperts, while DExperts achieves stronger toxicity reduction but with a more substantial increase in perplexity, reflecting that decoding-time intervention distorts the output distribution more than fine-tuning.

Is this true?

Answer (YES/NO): NO